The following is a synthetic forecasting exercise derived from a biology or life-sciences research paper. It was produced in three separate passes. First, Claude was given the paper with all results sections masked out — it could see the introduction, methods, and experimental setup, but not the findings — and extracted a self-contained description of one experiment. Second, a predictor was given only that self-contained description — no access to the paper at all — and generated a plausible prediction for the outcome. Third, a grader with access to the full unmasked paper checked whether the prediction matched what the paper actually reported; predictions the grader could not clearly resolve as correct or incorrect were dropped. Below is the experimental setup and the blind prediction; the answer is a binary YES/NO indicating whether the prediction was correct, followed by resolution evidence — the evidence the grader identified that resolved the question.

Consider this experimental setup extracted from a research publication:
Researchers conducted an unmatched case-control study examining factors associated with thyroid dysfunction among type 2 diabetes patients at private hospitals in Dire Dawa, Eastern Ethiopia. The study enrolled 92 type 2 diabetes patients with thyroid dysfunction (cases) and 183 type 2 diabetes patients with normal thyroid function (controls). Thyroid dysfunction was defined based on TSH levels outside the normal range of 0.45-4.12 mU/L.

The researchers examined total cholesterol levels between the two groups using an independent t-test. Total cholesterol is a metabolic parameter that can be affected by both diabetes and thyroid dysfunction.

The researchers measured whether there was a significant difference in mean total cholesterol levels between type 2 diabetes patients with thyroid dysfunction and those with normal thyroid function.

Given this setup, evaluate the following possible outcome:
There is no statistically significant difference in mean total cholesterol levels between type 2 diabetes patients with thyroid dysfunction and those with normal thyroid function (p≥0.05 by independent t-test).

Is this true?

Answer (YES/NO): YES